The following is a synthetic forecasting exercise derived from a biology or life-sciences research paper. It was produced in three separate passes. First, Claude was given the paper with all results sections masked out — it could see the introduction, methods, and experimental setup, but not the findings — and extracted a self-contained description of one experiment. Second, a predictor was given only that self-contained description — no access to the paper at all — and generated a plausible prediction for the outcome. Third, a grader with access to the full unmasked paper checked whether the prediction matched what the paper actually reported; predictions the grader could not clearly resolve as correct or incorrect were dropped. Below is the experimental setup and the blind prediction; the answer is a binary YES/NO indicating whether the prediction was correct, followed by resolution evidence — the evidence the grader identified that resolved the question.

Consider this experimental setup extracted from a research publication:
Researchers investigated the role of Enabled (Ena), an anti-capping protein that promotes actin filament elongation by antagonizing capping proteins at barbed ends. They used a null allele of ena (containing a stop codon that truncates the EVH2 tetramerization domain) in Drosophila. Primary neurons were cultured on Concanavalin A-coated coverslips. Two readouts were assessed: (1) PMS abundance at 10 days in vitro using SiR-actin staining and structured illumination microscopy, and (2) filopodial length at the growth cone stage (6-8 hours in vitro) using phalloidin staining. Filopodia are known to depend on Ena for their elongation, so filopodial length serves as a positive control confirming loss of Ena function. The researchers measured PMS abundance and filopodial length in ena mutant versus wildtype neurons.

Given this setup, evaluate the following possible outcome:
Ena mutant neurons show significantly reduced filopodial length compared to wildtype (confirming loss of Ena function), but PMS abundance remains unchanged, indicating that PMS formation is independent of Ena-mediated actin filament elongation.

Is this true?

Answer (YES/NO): NO